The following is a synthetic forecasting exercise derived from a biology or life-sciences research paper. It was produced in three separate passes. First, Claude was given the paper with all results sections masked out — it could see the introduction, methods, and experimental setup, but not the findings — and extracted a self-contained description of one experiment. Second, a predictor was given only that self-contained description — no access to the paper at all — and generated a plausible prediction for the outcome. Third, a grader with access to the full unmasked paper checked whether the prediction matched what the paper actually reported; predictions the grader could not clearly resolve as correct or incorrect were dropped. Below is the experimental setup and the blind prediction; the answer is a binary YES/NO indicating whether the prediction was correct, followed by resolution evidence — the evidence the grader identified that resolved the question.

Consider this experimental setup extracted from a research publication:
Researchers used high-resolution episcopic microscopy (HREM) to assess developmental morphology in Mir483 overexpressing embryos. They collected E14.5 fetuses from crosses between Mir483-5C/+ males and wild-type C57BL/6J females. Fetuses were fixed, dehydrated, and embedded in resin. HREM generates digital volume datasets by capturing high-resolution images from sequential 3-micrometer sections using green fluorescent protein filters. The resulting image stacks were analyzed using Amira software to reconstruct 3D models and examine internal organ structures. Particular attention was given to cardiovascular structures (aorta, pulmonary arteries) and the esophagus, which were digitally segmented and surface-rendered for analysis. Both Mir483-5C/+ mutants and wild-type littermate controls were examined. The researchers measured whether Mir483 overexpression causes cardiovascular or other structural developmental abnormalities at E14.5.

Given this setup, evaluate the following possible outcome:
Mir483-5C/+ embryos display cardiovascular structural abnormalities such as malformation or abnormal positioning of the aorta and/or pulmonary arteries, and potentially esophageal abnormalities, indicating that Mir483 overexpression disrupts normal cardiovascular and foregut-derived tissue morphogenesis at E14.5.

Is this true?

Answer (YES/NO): YES